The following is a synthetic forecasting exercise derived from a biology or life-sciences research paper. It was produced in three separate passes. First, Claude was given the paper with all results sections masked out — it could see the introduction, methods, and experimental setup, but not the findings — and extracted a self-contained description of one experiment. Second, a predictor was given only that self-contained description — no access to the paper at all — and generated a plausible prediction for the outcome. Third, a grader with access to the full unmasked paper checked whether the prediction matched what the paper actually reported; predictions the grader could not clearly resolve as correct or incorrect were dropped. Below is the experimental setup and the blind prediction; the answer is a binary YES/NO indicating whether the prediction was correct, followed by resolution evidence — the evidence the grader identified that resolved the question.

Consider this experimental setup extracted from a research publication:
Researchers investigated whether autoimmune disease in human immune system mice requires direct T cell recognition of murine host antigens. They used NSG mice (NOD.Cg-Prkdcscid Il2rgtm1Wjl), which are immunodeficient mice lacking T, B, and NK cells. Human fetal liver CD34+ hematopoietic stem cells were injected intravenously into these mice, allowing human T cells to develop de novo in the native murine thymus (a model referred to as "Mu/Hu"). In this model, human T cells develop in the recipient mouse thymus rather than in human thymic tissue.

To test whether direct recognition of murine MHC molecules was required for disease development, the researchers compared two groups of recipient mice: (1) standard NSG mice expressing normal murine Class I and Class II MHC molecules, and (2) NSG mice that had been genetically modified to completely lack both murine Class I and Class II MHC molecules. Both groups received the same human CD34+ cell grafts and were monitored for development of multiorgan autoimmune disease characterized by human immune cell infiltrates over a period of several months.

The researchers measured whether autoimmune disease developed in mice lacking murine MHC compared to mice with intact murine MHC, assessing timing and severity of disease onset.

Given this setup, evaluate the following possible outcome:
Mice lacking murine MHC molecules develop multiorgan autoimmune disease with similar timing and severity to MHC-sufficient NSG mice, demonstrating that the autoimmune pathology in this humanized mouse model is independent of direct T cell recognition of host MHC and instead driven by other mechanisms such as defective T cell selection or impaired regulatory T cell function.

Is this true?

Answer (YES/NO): YES